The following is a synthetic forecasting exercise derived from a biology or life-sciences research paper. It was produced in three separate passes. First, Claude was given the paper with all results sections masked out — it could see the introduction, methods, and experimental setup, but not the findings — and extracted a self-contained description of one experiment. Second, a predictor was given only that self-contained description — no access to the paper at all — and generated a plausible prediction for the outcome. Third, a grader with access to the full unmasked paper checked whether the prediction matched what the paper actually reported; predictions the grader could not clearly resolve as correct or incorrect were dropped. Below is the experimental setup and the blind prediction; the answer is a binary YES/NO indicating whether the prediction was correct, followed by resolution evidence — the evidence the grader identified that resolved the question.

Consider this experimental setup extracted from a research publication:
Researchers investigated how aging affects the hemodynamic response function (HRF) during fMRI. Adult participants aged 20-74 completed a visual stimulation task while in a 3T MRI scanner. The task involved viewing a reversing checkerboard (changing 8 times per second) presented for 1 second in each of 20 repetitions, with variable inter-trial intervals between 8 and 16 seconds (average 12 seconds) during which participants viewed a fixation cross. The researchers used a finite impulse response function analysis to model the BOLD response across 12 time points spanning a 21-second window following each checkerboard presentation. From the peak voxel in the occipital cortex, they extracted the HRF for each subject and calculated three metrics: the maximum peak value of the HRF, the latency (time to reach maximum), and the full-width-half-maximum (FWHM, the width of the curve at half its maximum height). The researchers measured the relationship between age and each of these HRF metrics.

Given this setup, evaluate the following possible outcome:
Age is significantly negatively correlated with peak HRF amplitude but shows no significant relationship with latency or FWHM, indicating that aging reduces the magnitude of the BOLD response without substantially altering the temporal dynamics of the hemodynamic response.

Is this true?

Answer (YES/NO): YES